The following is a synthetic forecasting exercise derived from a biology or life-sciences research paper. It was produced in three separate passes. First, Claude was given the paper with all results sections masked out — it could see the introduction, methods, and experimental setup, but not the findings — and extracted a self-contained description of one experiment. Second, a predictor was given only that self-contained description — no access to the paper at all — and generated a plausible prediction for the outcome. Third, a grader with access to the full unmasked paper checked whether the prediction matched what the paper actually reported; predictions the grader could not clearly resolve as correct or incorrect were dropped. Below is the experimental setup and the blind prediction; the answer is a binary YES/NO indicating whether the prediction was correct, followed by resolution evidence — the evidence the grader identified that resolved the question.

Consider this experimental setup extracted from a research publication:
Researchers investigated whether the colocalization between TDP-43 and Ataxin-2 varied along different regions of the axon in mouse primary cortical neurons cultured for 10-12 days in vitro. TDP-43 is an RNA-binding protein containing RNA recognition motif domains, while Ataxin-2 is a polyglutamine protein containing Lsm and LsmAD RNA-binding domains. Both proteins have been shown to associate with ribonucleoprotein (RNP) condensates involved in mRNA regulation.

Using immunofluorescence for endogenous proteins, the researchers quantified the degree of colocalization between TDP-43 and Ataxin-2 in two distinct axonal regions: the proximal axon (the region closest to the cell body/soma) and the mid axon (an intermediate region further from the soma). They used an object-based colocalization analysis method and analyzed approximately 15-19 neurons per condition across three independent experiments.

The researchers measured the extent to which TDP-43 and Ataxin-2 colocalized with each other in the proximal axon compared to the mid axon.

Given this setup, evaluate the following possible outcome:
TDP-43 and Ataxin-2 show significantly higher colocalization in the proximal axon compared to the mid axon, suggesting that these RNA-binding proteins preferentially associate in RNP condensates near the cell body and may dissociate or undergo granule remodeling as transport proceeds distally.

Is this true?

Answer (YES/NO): YES